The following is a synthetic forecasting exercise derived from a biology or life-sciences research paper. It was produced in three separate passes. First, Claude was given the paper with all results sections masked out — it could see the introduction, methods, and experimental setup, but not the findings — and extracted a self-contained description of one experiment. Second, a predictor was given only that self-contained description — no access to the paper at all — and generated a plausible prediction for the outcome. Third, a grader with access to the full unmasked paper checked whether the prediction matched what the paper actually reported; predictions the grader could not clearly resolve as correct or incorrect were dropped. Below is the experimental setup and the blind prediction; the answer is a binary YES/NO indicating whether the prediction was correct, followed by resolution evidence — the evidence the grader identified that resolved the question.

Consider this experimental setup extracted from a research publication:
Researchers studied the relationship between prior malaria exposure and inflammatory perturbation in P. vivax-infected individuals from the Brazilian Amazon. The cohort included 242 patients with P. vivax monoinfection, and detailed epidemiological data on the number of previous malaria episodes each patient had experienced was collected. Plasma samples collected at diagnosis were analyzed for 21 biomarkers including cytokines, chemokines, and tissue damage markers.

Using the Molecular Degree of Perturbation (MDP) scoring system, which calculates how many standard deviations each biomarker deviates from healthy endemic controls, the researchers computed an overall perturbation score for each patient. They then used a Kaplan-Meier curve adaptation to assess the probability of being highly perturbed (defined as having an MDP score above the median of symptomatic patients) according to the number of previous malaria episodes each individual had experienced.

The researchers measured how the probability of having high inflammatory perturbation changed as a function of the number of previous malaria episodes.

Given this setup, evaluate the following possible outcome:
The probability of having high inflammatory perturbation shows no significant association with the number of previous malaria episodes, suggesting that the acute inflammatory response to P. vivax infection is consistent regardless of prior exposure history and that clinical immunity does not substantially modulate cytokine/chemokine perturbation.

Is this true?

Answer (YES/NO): NO